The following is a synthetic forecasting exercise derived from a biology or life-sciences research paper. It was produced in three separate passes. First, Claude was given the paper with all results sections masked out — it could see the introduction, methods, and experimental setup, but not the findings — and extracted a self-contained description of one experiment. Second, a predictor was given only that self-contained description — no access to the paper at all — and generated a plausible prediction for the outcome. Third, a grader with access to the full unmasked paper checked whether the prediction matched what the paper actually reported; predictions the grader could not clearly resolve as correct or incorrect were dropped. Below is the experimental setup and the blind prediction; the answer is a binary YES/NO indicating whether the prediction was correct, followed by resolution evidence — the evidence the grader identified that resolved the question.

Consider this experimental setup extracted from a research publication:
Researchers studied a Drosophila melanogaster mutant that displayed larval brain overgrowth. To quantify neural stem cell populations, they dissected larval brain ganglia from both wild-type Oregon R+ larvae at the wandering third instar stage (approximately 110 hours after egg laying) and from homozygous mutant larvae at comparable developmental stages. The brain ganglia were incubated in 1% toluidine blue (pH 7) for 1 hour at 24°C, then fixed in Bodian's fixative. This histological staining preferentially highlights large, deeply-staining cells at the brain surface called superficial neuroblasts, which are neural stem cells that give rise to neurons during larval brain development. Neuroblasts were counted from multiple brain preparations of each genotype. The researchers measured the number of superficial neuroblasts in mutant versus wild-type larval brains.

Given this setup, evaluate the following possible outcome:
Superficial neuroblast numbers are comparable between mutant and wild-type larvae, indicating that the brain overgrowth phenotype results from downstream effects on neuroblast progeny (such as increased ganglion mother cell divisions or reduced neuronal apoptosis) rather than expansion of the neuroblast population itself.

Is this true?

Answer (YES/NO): NO